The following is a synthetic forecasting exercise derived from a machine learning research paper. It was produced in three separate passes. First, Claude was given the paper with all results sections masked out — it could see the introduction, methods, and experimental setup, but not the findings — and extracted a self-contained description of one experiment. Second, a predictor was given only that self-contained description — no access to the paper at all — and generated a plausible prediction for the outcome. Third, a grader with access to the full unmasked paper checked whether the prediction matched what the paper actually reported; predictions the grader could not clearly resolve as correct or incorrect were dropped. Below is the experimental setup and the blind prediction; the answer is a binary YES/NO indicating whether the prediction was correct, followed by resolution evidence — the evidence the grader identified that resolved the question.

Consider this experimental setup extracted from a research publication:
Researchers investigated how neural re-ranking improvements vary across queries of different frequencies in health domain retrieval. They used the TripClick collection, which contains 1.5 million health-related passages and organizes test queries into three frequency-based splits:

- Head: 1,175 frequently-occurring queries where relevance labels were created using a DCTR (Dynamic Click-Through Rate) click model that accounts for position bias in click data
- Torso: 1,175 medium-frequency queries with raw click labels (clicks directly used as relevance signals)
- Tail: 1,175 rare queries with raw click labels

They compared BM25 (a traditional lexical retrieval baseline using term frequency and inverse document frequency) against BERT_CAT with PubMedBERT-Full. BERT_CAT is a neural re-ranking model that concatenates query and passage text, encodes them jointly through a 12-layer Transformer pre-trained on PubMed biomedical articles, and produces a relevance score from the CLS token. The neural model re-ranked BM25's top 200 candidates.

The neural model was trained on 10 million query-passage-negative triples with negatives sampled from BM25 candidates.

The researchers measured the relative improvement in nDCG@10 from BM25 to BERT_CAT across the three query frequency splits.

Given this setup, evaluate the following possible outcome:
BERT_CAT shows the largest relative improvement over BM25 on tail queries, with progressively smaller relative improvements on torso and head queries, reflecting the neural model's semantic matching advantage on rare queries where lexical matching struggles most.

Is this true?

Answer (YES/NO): NO